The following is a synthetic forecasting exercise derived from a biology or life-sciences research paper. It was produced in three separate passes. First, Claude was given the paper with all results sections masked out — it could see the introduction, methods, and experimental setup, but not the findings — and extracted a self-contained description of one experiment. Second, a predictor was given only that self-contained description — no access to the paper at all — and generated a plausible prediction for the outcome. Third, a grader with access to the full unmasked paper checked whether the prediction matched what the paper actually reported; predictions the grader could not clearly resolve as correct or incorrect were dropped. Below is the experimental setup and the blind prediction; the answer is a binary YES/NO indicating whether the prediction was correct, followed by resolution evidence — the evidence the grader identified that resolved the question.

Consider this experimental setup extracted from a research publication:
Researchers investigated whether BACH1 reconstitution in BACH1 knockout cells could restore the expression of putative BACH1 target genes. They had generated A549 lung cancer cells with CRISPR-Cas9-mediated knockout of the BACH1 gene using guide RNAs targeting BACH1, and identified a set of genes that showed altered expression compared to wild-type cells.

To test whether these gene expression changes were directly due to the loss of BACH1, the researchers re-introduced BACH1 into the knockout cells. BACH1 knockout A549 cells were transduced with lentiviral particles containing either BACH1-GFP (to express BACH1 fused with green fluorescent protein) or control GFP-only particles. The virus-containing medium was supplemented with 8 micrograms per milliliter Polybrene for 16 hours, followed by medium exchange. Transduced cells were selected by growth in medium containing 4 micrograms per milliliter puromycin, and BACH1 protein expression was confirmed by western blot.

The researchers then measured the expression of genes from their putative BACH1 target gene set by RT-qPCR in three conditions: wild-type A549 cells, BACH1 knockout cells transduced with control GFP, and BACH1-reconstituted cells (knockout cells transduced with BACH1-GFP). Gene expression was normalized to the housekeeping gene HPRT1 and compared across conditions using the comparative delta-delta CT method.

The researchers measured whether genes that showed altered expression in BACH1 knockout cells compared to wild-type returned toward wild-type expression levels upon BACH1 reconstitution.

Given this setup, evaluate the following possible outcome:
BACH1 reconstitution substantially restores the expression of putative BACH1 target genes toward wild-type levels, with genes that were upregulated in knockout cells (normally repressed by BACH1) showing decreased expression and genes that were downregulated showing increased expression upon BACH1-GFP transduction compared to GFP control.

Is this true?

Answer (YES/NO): NO